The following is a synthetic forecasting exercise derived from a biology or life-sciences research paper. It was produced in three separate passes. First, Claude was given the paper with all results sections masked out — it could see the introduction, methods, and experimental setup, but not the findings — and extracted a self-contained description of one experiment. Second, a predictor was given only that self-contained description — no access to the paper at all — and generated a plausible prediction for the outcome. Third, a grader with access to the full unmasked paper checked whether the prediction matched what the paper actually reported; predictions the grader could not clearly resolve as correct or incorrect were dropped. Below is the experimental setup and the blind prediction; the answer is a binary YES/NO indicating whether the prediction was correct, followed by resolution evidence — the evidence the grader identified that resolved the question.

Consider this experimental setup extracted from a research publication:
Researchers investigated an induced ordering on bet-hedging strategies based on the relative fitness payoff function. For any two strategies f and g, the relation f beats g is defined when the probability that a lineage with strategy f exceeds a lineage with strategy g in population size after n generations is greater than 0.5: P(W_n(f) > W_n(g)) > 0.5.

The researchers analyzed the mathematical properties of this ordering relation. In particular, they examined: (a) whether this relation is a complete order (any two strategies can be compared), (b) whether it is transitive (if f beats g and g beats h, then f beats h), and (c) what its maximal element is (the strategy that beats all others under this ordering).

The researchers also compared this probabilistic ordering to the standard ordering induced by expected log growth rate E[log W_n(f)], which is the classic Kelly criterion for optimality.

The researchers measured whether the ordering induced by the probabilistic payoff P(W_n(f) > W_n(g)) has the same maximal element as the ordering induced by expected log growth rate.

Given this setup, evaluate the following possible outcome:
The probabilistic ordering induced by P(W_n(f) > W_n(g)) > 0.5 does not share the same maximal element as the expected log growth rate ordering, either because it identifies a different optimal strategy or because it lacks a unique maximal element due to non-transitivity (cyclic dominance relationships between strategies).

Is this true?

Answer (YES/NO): NO